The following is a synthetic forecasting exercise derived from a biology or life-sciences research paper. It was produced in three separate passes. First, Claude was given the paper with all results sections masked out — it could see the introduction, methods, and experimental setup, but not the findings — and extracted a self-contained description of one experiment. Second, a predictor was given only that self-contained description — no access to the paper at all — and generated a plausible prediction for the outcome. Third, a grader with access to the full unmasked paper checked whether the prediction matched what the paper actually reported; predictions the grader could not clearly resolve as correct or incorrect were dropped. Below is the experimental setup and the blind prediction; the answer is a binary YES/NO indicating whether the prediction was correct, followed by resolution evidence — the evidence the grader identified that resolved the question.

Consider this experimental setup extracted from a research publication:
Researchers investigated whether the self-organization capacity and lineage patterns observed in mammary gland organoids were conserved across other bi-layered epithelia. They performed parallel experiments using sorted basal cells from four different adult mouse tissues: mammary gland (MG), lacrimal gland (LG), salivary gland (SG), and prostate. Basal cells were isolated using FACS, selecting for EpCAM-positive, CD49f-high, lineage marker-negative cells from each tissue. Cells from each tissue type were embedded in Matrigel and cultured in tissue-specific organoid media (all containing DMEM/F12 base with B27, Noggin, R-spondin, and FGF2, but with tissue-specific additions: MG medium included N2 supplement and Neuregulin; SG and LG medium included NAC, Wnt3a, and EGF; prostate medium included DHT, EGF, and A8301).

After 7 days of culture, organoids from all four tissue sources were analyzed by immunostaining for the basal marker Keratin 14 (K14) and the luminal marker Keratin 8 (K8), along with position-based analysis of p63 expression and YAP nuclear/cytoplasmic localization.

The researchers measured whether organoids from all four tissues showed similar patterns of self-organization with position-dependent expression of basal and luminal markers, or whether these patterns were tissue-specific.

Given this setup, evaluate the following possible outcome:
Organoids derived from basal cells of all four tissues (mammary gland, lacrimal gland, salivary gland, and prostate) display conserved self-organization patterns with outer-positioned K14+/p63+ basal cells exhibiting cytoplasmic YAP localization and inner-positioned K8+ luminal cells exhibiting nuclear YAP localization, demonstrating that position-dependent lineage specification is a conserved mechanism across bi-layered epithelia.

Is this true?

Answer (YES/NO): NO